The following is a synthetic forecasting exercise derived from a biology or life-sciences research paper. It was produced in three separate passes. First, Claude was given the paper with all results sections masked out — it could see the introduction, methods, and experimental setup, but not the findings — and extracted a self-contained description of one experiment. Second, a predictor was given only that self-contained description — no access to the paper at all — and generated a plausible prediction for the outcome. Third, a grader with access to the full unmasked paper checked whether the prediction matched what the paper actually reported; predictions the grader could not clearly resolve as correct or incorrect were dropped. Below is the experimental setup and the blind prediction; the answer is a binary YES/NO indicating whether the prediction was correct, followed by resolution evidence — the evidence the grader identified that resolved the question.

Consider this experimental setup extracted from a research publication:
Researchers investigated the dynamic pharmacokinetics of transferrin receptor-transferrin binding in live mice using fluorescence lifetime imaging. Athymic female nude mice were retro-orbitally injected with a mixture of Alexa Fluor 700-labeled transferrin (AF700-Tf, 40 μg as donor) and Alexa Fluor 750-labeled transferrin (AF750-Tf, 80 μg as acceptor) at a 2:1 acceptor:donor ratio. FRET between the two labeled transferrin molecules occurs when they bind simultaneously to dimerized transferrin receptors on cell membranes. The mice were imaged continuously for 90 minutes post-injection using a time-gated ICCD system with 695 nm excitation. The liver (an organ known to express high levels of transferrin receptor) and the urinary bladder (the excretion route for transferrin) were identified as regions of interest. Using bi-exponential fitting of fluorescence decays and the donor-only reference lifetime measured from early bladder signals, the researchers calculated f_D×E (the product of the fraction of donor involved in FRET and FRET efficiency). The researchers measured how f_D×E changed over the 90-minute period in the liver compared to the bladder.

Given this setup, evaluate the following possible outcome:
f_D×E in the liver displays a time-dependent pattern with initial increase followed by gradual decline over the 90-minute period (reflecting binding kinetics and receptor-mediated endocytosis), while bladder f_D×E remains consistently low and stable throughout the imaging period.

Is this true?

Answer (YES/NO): NO